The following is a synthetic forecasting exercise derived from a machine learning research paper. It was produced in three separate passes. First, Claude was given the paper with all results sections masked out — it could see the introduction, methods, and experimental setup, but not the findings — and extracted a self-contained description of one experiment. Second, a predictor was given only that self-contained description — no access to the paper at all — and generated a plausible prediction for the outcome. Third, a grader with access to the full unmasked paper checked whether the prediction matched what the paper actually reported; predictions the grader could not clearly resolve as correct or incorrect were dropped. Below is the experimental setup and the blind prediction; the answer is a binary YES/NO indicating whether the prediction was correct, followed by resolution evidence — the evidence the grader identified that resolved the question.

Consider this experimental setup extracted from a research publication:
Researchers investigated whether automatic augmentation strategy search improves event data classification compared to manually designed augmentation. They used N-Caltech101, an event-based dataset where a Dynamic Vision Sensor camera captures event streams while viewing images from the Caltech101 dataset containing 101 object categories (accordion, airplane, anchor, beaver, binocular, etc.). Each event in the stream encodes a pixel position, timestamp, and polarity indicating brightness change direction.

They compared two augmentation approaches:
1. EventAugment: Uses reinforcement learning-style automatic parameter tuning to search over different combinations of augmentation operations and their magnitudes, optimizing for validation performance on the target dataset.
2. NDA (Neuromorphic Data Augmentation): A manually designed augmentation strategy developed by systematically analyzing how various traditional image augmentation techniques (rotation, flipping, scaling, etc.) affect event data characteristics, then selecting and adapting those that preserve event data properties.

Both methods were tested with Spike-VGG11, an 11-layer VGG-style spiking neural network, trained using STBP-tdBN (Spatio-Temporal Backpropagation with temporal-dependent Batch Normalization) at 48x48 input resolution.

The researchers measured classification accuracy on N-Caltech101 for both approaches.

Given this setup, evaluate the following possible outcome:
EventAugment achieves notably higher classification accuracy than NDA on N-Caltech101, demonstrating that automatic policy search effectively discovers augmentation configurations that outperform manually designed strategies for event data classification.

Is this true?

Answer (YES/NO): NO